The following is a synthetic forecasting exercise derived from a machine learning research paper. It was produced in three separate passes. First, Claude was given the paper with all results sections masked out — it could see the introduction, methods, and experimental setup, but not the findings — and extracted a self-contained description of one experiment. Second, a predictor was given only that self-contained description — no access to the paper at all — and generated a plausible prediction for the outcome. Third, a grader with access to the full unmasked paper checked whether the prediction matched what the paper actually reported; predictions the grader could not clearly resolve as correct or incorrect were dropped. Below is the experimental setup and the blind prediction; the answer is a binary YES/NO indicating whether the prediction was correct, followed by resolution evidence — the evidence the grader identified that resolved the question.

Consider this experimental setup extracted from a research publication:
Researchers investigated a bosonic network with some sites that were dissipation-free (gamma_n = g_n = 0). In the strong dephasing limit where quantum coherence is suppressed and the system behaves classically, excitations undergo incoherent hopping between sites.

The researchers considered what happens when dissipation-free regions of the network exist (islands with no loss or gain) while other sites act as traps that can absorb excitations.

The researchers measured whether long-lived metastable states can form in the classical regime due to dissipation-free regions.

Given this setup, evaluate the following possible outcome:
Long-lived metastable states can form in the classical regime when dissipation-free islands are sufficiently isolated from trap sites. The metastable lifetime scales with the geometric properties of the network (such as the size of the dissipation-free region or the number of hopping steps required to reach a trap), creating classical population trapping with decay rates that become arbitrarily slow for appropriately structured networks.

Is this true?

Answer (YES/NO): YES